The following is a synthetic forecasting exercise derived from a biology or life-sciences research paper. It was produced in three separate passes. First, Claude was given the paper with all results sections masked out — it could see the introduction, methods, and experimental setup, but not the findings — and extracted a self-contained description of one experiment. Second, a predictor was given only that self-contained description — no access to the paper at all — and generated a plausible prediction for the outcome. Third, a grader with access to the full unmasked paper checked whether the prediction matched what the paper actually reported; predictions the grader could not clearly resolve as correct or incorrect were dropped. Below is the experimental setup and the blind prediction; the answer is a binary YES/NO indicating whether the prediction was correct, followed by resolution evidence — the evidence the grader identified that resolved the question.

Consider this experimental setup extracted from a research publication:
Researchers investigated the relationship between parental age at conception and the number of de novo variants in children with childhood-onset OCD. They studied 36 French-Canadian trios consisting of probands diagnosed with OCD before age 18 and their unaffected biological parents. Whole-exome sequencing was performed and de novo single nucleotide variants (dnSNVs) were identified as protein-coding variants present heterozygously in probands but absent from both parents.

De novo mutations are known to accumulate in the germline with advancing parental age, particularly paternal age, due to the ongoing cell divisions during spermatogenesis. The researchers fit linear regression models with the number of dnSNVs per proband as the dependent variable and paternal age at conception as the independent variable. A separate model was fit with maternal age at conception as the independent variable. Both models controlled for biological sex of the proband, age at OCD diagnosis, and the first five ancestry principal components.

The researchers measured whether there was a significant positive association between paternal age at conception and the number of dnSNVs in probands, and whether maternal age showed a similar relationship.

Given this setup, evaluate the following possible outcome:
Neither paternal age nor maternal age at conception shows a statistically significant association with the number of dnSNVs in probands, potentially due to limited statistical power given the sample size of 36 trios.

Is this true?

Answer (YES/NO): YES